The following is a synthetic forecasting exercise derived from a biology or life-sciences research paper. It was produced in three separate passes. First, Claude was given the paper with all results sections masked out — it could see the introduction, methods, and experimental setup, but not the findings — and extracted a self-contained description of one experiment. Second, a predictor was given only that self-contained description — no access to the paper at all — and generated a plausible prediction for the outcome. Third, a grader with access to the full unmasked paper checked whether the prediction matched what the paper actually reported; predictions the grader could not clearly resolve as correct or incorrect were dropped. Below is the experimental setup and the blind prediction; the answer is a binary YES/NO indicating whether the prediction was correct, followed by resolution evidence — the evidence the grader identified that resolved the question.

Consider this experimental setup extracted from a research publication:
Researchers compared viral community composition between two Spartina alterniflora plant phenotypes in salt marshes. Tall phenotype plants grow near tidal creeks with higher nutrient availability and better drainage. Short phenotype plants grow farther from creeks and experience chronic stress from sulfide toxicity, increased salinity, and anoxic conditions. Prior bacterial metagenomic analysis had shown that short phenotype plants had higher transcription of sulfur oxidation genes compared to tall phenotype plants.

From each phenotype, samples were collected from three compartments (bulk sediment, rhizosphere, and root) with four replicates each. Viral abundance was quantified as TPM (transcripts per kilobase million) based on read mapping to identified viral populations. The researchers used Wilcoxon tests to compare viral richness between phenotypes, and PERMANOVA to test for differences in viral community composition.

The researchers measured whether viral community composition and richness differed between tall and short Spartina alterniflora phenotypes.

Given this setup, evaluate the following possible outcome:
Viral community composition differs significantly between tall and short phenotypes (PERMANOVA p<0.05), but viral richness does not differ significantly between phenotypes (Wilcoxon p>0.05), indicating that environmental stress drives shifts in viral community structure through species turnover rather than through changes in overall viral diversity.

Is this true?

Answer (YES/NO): NO